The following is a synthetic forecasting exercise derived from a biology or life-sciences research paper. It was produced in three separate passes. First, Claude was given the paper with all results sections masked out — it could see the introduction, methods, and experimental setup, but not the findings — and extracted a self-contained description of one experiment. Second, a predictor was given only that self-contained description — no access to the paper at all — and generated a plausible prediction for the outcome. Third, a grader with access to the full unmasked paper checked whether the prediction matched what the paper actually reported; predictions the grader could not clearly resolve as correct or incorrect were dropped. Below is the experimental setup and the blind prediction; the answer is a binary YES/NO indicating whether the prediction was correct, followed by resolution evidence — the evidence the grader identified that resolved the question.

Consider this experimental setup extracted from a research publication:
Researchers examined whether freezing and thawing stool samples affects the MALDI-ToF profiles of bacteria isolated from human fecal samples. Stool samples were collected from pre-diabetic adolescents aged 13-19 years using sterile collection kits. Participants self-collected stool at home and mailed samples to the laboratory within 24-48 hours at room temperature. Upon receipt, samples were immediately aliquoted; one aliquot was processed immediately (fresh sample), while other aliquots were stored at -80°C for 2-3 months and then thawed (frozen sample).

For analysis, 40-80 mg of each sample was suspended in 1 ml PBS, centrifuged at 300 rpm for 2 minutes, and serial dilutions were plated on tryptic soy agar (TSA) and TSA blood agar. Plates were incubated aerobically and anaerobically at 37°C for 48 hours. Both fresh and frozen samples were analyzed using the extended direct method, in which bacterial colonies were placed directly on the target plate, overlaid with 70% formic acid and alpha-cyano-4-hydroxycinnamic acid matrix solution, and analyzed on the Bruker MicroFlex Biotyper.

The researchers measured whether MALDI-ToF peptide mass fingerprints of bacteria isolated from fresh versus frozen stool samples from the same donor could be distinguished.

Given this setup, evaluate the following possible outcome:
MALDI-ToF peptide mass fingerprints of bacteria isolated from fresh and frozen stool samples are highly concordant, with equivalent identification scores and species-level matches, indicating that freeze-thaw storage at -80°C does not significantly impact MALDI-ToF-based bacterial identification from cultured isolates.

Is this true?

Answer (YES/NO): NO